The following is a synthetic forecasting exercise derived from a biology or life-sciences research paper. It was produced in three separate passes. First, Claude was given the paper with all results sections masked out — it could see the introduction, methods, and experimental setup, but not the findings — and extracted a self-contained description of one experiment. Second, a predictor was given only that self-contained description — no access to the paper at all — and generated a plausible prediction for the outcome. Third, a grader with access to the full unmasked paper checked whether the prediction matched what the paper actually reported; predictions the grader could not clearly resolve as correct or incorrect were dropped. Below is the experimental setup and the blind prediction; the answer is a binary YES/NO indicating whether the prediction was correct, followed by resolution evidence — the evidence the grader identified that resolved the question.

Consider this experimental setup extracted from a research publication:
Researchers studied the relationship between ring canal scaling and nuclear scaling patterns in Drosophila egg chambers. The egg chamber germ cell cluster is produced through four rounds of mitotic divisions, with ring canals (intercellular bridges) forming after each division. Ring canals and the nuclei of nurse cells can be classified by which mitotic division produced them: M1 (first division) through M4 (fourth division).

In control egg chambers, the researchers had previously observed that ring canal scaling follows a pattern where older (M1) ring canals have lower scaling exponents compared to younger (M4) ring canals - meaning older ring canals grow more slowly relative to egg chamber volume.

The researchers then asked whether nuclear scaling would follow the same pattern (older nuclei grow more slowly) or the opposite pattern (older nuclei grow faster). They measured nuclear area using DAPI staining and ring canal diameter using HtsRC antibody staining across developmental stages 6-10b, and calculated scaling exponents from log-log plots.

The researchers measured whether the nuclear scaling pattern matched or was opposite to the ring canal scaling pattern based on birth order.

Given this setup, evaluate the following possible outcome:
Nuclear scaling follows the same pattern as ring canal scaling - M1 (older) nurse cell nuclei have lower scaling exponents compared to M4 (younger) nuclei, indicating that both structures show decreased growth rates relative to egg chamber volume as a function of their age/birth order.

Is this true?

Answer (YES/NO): NO